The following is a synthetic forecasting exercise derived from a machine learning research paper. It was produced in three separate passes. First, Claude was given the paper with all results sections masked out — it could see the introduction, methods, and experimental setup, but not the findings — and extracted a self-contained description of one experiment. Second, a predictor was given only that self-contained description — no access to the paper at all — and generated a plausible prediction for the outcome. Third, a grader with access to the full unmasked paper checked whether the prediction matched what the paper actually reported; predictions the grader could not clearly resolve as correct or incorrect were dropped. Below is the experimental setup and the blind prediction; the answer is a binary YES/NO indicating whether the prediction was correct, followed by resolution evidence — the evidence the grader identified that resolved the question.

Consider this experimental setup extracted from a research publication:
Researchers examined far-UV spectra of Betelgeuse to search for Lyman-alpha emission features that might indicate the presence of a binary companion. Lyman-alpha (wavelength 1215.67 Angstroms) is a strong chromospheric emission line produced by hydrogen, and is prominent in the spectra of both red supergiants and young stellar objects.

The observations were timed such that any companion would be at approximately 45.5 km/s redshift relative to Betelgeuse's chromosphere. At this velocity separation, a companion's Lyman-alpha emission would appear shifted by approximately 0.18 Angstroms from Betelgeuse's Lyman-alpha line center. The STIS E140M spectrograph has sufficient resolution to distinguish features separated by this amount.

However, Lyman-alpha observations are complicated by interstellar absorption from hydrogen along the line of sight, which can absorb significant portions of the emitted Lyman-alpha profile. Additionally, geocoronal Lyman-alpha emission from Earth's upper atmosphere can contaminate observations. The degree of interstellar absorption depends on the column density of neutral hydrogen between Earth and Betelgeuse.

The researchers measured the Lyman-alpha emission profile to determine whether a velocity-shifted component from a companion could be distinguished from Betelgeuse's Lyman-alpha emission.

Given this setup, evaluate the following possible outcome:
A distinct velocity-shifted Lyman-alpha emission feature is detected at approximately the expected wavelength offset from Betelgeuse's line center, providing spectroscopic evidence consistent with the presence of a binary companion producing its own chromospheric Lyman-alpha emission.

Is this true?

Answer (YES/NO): NO